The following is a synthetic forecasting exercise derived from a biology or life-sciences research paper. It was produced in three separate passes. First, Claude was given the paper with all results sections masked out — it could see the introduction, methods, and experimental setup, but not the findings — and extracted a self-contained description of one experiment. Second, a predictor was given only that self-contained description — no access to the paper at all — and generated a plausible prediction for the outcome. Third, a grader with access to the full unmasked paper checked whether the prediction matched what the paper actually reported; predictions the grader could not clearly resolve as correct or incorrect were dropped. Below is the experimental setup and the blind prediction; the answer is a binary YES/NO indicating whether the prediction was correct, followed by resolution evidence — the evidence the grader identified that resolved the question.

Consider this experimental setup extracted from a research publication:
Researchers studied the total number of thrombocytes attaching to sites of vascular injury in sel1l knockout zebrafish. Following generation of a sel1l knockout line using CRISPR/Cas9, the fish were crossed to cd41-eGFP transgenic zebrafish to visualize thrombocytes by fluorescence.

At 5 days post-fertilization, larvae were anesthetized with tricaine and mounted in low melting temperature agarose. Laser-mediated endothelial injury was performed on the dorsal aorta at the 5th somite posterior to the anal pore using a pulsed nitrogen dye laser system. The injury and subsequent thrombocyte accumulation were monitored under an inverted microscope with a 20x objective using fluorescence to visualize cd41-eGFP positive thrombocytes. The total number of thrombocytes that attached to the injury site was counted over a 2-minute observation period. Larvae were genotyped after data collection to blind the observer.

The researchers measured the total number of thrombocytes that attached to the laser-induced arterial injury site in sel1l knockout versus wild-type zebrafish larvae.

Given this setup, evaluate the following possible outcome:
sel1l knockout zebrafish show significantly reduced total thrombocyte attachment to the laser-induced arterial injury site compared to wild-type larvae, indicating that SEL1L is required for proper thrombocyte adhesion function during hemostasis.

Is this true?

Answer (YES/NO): YES